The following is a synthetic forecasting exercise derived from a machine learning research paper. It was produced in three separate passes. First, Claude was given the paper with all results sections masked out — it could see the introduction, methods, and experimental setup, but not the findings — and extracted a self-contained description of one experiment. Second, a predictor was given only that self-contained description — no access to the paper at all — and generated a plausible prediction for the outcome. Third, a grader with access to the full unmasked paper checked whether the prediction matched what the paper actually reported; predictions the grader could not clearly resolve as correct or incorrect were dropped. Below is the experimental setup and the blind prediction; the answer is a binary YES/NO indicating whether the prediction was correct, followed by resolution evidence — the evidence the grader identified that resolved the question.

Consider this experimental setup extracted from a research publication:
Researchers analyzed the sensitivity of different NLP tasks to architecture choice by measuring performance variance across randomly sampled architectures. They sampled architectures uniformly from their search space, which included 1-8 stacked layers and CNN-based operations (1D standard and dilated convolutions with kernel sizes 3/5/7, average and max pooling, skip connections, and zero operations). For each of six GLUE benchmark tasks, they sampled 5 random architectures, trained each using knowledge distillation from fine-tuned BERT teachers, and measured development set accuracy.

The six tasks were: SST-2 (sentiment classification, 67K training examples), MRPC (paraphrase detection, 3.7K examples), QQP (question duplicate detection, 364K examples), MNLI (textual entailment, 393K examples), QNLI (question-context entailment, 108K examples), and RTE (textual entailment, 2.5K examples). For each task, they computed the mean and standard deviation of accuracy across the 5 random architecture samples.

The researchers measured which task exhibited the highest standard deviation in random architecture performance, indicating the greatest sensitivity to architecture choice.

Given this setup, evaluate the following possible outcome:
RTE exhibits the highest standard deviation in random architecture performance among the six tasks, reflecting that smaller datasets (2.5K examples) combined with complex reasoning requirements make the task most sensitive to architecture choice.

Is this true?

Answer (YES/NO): NO